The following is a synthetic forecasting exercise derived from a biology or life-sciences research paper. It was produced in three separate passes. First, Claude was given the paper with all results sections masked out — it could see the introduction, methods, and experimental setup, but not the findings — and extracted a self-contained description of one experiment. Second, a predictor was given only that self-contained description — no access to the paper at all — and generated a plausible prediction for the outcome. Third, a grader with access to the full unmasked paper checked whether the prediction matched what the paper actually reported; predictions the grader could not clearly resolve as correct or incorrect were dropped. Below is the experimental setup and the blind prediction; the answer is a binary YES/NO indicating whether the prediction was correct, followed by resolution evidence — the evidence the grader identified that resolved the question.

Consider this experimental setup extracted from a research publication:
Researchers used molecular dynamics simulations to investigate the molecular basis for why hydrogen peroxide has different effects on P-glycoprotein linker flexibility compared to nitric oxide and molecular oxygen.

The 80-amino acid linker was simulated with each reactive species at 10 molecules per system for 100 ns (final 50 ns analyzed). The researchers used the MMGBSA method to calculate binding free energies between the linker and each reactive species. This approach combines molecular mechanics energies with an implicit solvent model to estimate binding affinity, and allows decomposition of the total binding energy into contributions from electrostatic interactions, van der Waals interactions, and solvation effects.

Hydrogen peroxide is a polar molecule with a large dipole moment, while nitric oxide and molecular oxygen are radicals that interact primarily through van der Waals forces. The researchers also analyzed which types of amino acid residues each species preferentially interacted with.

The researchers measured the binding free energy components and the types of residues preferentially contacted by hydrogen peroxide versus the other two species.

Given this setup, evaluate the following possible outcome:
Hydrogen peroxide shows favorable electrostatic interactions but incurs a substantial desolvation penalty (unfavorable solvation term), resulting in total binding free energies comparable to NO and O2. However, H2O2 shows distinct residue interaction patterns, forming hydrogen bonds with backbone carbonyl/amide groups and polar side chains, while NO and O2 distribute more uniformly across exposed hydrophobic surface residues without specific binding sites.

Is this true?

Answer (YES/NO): NO